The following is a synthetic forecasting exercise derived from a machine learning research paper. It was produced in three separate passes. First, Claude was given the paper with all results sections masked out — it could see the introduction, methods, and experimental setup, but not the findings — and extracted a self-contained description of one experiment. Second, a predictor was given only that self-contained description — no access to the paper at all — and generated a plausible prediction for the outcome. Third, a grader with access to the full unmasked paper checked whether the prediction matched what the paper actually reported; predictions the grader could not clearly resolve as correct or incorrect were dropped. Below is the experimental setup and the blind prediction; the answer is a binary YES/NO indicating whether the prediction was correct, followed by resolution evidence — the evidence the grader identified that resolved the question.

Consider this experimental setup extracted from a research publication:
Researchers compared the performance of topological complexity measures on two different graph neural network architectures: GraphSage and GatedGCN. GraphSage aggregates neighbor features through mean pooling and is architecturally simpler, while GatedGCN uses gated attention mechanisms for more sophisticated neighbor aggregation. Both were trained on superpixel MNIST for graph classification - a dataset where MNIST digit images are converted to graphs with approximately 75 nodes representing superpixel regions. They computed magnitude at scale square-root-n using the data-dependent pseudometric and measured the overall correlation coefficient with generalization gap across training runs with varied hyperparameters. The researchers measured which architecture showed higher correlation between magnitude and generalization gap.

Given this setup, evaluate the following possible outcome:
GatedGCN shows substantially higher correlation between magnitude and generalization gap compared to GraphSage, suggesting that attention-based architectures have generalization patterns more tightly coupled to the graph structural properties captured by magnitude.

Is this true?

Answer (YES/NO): YES